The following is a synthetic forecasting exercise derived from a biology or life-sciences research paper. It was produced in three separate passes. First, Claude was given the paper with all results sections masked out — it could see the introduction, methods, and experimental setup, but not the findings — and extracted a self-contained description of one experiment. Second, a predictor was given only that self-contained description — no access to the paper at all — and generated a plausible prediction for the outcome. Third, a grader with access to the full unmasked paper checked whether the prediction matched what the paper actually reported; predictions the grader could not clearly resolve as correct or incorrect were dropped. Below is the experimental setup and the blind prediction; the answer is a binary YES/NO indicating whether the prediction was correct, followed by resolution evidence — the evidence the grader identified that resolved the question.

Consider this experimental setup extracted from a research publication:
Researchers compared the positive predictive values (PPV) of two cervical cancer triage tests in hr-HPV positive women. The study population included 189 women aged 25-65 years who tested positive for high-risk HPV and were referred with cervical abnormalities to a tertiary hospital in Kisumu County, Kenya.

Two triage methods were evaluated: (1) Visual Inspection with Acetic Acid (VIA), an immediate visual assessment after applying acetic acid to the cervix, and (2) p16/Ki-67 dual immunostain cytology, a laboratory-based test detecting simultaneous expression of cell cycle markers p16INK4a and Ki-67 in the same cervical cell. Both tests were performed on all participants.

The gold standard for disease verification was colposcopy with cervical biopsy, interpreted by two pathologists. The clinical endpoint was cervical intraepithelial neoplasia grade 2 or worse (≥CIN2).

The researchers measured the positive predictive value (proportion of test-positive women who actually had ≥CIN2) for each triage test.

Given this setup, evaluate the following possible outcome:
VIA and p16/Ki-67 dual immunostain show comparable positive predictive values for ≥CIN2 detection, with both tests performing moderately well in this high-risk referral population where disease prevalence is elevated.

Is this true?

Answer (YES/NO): NO